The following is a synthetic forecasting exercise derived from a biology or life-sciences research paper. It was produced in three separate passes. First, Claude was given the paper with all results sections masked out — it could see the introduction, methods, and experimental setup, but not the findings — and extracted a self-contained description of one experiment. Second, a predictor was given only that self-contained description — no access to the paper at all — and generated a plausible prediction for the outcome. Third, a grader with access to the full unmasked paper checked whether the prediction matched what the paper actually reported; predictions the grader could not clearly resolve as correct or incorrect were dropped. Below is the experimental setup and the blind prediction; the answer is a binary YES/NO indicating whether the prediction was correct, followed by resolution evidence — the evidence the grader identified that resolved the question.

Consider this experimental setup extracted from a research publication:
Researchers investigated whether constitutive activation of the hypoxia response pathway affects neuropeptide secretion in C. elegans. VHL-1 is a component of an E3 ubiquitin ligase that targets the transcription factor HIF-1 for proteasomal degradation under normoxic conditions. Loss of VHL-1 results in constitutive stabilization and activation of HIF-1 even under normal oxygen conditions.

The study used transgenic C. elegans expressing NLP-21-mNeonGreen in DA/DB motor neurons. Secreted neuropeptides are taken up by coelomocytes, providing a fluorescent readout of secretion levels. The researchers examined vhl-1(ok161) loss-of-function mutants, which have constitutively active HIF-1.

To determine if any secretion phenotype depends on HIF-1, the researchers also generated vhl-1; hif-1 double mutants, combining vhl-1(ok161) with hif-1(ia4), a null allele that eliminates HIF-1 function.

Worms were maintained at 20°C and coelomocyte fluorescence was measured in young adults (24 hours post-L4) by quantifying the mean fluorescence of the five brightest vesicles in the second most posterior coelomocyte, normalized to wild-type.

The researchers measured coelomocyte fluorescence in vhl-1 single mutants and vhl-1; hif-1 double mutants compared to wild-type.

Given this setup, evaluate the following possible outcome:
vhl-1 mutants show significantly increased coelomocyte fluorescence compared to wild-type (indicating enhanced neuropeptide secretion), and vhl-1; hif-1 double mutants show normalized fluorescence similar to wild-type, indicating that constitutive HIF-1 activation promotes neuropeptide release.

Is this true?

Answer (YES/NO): NO